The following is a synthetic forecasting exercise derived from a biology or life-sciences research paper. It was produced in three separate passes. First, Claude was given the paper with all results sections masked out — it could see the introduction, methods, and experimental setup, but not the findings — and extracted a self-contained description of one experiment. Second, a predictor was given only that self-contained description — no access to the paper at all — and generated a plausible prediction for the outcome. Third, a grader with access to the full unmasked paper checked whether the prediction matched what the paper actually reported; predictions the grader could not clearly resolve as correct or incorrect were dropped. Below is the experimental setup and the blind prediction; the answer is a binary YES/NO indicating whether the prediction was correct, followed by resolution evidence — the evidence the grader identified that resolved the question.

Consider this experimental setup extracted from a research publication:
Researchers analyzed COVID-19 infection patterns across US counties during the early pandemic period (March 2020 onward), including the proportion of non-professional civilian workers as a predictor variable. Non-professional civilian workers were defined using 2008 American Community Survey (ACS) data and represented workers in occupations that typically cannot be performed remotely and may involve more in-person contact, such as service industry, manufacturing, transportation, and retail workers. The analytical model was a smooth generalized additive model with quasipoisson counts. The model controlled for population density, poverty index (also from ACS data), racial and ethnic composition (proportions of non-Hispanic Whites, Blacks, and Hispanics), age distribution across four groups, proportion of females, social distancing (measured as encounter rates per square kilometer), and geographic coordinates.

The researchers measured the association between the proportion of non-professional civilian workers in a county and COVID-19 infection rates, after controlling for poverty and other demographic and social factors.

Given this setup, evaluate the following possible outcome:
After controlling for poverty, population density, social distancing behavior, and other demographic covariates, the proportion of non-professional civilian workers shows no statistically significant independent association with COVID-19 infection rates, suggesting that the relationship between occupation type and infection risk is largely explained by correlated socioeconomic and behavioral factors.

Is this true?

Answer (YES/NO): NO